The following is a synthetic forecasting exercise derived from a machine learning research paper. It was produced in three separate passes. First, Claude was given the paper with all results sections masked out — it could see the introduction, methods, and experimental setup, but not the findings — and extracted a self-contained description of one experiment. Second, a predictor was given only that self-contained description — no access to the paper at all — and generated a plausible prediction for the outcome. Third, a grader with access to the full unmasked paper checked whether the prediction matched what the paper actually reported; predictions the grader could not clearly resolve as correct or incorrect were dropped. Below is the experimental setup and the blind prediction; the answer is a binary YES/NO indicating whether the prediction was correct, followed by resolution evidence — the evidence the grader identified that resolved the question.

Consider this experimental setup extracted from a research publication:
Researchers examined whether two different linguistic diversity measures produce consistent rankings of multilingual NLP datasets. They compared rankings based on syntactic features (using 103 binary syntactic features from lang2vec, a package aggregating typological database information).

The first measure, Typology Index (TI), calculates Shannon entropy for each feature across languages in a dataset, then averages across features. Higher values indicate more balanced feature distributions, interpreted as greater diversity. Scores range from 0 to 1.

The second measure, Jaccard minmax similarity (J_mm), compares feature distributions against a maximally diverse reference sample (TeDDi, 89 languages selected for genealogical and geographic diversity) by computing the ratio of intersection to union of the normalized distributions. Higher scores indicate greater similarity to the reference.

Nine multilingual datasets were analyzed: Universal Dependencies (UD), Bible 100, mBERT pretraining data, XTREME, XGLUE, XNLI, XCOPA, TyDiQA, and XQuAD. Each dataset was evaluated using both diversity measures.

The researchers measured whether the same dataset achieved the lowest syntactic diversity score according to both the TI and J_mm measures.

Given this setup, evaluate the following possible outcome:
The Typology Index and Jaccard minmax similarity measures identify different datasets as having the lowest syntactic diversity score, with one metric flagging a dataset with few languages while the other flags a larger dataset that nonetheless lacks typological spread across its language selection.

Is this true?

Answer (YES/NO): NO